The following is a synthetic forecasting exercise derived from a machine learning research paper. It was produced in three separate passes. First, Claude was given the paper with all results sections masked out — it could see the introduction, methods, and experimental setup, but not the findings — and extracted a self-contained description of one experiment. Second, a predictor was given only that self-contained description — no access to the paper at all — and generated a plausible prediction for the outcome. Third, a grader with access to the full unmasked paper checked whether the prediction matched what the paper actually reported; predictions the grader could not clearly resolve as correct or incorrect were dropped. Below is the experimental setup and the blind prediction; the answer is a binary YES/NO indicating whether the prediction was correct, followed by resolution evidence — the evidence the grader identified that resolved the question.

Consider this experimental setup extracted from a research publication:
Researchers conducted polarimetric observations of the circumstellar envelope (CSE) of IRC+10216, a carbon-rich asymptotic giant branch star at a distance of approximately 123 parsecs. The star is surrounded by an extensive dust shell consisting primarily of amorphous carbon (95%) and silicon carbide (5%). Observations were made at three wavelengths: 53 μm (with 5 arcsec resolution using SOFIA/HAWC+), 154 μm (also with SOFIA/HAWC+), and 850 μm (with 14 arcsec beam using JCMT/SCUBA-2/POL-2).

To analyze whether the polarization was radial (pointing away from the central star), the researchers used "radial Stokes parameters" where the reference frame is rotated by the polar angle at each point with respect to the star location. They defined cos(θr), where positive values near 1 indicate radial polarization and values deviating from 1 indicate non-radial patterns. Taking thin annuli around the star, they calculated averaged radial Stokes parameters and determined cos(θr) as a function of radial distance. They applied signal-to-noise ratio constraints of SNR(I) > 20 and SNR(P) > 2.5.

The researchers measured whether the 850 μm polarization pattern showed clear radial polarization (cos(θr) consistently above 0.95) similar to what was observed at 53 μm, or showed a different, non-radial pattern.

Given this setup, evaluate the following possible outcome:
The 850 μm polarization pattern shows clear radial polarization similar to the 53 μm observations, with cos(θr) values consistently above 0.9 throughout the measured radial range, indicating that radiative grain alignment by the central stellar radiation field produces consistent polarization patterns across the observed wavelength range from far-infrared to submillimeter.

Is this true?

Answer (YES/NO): NO